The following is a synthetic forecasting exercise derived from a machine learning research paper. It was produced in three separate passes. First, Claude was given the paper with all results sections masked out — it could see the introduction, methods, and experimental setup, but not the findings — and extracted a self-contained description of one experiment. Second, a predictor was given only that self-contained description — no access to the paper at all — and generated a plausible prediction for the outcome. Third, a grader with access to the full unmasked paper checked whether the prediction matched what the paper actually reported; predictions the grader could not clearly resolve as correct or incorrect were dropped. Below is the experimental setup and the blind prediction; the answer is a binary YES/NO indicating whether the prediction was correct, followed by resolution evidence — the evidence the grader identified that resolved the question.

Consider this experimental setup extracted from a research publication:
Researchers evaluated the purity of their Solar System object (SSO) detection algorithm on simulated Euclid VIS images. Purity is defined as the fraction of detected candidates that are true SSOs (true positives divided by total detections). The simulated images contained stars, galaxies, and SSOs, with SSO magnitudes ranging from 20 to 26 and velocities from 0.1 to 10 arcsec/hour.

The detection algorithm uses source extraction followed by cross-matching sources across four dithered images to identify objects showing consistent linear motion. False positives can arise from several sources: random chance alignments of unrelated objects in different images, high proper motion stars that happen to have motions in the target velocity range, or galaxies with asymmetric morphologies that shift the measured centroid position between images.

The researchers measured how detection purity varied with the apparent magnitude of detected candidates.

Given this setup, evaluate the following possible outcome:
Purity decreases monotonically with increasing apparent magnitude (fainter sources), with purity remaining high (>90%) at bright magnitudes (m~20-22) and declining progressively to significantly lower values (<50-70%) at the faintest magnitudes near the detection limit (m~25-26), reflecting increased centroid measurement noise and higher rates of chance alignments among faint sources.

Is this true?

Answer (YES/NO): NO